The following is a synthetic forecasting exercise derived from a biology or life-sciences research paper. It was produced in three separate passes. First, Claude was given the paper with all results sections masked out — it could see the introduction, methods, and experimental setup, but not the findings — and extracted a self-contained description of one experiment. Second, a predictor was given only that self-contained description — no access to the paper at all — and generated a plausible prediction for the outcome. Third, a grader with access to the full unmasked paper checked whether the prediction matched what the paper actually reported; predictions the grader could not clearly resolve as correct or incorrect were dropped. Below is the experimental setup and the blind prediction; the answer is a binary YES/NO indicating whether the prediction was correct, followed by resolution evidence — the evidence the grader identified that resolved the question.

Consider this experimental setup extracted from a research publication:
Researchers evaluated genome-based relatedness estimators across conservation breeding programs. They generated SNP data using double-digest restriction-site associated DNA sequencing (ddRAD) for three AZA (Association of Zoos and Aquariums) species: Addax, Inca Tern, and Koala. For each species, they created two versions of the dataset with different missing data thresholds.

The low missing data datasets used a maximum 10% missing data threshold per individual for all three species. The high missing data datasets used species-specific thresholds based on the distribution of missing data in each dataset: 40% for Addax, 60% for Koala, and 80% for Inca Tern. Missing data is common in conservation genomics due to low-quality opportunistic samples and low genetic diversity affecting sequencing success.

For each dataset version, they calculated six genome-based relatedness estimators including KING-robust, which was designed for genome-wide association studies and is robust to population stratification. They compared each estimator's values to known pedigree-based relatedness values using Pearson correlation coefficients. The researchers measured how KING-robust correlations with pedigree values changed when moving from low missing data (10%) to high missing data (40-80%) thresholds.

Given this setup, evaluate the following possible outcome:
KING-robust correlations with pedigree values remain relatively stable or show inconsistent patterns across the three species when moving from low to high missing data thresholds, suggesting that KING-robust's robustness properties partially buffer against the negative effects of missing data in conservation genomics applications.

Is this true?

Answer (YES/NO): NO